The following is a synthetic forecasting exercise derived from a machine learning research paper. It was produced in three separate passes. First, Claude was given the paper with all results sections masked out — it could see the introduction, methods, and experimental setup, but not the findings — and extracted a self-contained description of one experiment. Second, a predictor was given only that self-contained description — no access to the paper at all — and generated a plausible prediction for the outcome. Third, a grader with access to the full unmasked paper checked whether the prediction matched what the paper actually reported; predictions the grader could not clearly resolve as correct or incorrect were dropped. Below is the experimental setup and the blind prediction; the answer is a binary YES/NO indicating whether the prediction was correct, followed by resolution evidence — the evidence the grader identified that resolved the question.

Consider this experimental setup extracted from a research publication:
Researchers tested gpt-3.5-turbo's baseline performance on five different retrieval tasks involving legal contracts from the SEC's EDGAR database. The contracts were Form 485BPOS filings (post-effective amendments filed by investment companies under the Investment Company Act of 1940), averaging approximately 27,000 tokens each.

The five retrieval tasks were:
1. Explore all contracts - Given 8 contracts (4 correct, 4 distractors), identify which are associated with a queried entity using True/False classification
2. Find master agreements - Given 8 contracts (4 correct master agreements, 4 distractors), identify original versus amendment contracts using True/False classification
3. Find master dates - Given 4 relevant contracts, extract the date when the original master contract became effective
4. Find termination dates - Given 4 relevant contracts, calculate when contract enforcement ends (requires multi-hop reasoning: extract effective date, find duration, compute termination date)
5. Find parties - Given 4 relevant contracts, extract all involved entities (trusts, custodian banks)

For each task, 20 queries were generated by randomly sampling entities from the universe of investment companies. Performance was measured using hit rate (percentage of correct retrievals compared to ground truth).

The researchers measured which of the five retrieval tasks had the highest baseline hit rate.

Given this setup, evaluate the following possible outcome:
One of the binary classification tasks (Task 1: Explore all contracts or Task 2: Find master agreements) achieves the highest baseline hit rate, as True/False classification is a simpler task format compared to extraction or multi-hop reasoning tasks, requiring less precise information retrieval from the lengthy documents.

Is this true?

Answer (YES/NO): YES